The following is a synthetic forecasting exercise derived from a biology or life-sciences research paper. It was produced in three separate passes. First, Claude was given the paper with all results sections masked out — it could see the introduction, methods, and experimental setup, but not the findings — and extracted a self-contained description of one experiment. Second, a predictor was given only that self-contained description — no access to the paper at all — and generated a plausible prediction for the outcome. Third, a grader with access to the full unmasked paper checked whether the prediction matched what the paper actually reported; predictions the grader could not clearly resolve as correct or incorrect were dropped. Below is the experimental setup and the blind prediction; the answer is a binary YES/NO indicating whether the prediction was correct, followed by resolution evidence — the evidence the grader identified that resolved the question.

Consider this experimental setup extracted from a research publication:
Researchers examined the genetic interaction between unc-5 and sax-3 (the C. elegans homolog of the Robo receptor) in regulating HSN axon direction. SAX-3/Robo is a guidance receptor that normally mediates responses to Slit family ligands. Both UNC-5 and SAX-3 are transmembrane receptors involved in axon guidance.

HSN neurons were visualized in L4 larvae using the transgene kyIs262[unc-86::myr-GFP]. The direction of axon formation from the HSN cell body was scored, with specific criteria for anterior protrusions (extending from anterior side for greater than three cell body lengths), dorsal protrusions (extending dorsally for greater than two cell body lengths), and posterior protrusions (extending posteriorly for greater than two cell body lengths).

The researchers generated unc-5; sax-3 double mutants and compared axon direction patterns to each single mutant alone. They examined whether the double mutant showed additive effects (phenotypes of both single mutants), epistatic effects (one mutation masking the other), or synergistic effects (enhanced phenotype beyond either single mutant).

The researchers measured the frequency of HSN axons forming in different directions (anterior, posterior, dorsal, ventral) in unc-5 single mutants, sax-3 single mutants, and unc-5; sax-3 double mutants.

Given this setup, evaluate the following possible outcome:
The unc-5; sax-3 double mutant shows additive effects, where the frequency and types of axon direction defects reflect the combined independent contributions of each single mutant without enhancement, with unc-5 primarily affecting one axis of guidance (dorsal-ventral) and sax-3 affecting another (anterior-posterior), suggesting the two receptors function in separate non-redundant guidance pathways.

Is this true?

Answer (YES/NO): NO